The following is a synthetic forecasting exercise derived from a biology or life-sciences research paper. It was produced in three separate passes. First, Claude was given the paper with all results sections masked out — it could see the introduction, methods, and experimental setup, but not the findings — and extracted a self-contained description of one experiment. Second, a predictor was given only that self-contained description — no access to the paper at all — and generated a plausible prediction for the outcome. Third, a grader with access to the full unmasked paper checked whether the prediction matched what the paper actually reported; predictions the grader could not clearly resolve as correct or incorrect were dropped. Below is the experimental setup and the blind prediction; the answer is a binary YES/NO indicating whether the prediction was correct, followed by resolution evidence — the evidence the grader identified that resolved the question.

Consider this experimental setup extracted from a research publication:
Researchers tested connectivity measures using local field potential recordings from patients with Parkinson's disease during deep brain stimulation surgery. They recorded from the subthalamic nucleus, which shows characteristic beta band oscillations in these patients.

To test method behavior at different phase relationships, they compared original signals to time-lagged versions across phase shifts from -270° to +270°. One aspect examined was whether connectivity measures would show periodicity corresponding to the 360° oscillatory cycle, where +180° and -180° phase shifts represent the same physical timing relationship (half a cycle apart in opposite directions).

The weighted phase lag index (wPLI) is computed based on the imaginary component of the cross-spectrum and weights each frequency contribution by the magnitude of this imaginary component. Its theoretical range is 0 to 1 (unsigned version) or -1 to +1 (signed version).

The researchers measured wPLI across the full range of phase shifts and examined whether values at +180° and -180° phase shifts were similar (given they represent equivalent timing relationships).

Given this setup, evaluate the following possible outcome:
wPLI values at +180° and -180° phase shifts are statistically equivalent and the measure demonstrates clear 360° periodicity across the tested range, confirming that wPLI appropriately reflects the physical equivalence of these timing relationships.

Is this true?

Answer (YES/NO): NO